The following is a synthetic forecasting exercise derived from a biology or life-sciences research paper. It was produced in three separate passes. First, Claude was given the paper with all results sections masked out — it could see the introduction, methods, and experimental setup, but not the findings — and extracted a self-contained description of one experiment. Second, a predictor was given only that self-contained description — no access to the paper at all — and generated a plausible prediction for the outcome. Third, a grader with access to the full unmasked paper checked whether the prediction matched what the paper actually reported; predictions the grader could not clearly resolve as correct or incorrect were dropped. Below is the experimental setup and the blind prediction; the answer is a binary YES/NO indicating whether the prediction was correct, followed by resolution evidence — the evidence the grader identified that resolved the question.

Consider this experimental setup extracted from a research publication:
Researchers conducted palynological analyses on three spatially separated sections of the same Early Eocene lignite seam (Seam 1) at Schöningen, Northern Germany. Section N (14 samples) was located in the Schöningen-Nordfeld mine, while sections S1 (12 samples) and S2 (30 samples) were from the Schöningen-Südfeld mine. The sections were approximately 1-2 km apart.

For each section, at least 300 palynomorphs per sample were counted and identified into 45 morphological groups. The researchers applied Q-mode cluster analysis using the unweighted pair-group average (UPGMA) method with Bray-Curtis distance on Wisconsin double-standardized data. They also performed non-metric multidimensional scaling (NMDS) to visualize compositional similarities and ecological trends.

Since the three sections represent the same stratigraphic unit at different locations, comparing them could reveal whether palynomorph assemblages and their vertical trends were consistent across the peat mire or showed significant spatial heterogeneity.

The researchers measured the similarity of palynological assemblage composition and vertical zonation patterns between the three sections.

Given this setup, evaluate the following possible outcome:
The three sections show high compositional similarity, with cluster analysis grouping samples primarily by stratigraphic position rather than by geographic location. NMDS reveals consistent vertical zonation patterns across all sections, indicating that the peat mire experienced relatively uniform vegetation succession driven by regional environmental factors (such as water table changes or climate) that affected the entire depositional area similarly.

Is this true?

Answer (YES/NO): YES